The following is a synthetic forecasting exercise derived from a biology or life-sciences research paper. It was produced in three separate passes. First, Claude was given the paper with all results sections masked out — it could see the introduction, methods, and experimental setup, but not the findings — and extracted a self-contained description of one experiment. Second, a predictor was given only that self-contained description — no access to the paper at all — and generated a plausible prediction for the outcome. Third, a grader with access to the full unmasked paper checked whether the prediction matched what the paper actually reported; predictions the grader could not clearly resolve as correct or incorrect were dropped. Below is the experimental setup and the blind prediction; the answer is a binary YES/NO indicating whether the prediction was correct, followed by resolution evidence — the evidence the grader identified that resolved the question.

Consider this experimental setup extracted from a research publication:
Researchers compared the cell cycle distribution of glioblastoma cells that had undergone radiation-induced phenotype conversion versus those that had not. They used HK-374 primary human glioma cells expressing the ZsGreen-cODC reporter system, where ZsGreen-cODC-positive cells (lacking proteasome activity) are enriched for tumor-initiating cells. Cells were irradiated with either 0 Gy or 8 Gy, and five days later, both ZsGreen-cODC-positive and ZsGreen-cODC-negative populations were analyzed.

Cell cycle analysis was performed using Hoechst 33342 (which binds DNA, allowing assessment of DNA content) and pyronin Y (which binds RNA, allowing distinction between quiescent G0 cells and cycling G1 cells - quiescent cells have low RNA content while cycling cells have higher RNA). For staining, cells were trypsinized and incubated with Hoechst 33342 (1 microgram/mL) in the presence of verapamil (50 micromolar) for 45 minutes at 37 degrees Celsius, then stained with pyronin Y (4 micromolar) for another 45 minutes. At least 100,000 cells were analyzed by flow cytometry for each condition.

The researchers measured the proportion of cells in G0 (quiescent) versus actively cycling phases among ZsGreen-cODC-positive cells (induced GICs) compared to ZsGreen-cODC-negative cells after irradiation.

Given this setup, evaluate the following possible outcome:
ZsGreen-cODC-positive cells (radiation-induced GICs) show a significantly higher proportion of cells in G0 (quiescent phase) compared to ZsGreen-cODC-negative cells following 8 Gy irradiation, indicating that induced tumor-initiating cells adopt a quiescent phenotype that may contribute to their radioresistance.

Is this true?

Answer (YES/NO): NO